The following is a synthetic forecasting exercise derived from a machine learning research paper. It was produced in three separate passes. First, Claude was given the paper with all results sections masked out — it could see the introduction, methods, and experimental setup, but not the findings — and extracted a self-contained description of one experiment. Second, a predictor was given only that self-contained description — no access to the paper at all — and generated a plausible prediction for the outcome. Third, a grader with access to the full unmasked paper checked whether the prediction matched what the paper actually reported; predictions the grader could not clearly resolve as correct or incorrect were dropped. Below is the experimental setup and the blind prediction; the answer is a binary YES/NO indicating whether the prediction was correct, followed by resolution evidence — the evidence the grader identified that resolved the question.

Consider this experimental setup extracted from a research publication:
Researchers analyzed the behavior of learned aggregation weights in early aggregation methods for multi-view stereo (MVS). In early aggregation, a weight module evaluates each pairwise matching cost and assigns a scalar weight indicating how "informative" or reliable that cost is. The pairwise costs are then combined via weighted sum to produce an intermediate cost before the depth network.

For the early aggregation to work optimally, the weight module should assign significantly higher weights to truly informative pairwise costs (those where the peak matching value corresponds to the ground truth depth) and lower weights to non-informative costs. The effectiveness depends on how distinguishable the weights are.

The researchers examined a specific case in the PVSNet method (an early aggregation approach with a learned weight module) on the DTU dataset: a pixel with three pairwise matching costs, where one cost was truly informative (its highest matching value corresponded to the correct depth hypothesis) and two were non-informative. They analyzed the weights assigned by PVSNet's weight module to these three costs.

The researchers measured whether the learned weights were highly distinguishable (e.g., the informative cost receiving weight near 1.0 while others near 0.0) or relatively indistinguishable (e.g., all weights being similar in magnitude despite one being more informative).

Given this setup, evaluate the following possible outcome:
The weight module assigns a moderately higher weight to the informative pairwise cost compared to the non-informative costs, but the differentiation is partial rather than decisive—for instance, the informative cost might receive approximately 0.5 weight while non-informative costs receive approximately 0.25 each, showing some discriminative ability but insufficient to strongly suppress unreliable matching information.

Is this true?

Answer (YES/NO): YES